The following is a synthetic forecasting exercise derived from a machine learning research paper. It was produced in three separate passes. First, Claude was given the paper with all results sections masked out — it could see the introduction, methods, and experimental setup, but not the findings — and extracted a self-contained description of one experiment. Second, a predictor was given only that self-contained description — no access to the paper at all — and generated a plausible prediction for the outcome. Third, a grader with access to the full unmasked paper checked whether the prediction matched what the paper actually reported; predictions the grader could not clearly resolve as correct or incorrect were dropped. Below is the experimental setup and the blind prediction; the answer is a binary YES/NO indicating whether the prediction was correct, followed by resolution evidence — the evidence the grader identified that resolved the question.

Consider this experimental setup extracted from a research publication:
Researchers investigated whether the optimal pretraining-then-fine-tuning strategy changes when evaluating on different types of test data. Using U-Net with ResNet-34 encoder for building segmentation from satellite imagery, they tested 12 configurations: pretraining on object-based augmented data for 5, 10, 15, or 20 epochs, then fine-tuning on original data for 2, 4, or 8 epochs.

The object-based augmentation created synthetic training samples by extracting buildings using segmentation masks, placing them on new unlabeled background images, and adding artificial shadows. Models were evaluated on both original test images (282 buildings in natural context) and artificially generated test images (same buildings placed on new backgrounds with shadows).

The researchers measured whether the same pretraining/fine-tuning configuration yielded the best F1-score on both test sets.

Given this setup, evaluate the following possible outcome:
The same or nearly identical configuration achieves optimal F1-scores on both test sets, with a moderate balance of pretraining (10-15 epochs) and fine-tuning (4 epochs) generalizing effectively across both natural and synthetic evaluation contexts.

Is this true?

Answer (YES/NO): YES